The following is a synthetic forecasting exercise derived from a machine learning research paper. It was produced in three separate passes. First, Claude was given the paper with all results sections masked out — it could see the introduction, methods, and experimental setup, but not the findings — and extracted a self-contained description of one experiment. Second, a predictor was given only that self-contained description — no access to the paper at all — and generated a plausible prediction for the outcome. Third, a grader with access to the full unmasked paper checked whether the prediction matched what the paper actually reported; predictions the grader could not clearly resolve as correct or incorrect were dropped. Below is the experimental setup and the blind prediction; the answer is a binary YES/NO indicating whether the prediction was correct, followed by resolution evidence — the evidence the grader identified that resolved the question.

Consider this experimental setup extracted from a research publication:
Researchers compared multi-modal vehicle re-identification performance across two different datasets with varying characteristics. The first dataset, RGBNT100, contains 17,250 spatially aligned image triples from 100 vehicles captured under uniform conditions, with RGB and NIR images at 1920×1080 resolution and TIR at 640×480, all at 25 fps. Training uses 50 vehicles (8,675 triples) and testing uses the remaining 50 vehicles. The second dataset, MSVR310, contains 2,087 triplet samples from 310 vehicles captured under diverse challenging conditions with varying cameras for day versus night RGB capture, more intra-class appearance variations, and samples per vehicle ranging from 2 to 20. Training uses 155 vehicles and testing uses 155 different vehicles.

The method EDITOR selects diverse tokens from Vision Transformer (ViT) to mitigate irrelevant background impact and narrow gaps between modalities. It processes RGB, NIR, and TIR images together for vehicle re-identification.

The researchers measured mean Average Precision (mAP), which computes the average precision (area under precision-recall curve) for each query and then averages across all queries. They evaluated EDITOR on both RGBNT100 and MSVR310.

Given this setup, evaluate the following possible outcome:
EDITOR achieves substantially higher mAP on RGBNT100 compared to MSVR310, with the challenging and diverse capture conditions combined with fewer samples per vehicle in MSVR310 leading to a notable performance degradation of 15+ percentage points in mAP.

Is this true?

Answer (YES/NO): YES